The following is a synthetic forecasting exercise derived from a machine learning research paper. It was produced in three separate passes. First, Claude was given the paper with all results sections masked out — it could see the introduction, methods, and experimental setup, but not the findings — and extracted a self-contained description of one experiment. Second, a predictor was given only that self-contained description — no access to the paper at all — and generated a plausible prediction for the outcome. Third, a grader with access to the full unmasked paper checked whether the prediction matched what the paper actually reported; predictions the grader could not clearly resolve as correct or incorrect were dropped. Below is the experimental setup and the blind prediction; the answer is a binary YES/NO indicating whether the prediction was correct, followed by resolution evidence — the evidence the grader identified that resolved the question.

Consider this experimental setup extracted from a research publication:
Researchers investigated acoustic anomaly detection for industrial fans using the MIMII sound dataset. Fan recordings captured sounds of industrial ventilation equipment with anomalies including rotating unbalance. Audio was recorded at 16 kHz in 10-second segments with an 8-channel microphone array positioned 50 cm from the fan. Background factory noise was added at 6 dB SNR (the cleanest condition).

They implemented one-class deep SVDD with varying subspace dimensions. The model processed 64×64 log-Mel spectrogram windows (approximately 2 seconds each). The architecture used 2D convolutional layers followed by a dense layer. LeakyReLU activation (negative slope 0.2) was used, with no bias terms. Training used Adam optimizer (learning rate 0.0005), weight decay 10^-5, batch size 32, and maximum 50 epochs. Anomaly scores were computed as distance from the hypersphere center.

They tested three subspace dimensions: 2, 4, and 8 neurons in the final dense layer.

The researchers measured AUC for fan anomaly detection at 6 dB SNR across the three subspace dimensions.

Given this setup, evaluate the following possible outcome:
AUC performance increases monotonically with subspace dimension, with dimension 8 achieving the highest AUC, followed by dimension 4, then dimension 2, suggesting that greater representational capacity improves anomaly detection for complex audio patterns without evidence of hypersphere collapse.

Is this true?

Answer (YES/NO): NO